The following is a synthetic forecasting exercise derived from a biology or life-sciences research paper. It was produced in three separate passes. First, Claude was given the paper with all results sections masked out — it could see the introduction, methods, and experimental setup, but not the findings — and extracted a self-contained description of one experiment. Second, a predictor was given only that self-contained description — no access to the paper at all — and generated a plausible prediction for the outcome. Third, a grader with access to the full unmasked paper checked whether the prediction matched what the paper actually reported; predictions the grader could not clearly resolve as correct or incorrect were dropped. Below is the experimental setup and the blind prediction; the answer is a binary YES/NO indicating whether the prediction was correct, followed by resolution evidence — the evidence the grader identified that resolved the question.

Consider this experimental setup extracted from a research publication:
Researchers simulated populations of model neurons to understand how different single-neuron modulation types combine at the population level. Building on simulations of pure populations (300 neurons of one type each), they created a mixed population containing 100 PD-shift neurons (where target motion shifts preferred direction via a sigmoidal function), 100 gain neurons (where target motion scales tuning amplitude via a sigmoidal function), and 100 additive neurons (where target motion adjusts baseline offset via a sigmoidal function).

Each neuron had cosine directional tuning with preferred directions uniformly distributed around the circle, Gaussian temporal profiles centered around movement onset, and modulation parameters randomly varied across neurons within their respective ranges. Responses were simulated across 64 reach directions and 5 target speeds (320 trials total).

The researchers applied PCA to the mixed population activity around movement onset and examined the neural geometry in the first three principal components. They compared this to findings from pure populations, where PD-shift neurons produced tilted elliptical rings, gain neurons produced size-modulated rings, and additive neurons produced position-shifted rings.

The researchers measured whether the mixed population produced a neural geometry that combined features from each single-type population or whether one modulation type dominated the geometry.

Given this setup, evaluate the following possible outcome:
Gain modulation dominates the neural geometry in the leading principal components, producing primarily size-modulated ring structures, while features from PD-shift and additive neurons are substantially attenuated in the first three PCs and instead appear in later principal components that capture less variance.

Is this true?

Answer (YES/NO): NO